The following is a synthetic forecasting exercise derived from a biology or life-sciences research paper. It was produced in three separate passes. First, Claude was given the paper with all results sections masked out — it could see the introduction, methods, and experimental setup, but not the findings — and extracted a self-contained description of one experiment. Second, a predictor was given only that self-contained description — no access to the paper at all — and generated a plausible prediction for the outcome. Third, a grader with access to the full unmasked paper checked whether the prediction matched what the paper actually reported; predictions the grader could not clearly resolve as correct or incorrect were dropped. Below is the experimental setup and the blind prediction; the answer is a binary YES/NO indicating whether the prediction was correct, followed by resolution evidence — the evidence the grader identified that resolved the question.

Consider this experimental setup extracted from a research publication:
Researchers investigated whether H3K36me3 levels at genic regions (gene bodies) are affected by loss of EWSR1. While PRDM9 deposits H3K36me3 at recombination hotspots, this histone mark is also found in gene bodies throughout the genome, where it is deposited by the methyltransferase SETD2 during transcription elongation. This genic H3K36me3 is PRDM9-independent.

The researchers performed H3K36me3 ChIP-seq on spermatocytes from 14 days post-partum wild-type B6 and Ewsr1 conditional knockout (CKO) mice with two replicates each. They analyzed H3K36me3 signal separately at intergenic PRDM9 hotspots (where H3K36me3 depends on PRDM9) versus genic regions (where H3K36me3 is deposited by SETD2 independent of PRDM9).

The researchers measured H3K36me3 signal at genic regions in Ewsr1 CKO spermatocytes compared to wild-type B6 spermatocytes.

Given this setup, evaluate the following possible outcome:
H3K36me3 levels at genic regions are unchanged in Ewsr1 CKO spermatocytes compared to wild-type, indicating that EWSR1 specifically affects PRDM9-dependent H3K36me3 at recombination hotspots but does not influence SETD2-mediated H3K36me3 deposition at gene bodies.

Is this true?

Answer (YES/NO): YES